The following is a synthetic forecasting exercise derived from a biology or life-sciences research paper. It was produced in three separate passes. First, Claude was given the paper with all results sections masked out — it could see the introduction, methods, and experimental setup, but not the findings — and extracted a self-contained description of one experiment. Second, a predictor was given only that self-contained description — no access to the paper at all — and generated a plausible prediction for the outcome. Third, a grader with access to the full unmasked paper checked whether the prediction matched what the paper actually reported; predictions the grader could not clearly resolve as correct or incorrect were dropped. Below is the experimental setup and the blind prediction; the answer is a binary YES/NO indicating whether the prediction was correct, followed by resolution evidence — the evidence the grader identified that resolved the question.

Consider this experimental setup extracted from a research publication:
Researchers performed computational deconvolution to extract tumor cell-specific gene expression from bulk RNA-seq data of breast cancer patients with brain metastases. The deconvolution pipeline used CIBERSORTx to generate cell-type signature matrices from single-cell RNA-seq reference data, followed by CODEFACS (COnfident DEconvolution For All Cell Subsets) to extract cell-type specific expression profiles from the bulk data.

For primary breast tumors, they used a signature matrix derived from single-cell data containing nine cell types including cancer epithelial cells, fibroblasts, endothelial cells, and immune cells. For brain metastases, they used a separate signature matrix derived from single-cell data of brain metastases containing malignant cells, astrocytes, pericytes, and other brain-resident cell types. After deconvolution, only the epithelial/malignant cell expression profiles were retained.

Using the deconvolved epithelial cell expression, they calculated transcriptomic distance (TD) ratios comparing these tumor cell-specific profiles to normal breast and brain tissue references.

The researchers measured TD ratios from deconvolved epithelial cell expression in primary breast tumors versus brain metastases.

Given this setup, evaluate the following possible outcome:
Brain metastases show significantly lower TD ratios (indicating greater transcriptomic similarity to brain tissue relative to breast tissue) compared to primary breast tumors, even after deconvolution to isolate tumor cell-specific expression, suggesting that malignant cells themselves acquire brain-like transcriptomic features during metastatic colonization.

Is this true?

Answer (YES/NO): NO